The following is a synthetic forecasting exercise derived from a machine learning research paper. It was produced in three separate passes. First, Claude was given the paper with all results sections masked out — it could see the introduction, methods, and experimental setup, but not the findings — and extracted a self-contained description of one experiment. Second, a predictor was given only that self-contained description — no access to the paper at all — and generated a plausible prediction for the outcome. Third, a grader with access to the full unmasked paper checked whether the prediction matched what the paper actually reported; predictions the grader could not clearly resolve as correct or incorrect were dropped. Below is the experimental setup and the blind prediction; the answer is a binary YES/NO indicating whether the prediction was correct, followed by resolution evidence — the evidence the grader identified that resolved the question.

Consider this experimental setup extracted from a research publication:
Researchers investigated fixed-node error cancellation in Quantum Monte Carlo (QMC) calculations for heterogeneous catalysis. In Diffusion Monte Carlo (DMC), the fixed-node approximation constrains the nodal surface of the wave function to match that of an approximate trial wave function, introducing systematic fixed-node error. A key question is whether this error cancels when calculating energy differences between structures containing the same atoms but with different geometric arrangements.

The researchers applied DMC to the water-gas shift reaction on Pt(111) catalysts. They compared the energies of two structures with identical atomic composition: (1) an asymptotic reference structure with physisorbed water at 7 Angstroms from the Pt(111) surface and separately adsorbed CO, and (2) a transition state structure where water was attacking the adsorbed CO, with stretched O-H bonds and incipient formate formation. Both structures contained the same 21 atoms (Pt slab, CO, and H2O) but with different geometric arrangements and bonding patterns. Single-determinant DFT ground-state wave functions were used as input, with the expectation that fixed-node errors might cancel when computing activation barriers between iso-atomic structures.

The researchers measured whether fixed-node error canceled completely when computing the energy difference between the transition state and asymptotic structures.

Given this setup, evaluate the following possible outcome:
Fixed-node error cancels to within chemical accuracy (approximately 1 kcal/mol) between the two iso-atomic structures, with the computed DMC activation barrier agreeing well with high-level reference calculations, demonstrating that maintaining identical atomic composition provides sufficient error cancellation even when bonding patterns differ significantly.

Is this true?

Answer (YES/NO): YES